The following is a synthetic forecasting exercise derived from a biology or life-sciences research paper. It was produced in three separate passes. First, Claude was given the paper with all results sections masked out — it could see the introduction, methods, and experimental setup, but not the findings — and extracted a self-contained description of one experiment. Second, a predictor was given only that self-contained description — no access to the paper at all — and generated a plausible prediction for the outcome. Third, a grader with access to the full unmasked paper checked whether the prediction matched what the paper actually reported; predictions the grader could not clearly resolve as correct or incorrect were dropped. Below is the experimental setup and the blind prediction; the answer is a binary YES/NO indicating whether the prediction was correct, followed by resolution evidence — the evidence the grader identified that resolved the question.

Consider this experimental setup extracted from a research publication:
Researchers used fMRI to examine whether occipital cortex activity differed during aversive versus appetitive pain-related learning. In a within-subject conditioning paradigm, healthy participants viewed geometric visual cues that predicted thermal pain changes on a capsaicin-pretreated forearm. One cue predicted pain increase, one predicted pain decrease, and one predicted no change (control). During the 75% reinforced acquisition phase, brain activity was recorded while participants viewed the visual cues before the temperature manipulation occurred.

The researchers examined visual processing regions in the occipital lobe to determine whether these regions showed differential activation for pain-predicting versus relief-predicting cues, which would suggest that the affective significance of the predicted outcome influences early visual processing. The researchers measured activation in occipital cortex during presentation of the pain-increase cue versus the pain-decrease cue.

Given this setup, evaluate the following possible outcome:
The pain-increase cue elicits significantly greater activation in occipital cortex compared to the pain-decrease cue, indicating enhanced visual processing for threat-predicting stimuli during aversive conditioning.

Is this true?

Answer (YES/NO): NO